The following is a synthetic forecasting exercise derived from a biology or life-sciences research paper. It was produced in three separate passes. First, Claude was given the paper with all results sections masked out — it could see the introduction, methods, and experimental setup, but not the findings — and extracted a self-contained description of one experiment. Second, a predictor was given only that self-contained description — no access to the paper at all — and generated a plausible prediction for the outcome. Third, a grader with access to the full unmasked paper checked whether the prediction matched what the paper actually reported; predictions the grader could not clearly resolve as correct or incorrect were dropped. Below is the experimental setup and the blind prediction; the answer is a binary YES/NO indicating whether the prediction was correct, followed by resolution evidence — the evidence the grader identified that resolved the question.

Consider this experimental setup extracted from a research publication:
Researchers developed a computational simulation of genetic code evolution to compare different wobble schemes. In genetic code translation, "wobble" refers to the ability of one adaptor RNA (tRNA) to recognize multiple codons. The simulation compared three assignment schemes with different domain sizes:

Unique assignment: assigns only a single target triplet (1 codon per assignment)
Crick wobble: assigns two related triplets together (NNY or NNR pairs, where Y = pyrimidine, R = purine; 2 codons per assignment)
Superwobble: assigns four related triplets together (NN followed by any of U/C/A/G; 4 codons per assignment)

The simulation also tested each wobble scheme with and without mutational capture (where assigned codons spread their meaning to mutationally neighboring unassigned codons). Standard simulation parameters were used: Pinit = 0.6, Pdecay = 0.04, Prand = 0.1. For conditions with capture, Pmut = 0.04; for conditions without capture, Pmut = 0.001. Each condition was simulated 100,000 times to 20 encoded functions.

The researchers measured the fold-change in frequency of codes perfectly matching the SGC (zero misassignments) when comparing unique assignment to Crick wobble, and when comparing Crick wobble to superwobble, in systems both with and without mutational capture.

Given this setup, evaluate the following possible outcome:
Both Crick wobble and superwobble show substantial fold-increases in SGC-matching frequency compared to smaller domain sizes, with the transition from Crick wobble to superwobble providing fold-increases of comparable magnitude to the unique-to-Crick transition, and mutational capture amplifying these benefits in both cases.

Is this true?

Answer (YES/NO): NO